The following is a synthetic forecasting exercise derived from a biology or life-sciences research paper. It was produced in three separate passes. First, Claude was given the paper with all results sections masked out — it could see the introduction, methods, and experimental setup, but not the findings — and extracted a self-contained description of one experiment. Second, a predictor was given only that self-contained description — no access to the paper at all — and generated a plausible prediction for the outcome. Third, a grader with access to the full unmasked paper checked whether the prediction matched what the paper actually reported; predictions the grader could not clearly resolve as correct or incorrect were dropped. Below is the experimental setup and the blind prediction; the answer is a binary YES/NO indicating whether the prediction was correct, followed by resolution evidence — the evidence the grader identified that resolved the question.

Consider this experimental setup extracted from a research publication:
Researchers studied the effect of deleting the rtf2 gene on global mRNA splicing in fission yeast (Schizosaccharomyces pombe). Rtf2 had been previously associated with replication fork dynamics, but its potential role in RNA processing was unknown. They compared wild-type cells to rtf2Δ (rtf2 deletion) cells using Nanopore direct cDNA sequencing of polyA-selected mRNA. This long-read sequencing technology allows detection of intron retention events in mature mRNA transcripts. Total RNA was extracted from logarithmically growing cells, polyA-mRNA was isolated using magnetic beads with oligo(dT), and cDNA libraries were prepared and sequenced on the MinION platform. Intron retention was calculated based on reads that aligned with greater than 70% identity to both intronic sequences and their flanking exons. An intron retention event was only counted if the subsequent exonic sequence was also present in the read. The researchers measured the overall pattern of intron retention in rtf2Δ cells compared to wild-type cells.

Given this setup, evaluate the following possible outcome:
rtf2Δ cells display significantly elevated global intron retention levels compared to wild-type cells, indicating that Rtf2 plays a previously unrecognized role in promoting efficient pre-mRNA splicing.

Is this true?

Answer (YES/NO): NO